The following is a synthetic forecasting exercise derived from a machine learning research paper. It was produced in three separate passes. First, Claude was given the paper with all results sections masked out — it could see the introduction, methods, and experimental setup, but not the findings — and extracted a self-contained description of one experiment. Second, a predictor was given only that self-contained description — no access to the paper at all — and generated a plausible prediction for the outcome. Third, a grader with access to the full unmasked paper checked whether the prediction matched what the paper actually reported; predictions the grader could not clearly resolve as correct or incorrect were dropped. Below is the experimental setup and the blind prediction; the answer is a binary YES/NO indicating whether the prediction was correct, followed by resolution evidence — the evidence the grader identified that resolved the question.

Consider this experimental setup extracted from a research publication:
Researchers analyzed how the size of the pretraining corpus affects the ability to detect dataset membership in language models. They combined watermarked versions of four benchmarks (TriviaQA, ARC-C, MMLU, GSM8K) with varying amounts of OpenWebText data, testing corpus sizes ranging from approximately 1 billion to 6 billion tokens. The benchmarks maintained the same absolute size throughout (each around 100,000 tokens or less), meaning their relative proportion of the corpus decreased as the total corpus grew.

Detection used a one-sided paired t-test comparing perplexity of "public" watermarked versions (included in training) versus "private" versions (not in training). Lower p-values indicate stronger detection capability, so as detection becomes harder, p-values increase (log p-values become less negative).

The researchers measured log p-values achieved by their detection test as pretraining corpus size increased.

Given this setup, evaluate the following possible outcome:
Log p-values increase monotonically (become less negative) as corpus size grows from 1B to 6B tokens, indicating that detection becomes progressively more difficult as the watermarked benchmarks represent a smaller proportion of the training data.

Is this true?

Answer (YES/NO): YES